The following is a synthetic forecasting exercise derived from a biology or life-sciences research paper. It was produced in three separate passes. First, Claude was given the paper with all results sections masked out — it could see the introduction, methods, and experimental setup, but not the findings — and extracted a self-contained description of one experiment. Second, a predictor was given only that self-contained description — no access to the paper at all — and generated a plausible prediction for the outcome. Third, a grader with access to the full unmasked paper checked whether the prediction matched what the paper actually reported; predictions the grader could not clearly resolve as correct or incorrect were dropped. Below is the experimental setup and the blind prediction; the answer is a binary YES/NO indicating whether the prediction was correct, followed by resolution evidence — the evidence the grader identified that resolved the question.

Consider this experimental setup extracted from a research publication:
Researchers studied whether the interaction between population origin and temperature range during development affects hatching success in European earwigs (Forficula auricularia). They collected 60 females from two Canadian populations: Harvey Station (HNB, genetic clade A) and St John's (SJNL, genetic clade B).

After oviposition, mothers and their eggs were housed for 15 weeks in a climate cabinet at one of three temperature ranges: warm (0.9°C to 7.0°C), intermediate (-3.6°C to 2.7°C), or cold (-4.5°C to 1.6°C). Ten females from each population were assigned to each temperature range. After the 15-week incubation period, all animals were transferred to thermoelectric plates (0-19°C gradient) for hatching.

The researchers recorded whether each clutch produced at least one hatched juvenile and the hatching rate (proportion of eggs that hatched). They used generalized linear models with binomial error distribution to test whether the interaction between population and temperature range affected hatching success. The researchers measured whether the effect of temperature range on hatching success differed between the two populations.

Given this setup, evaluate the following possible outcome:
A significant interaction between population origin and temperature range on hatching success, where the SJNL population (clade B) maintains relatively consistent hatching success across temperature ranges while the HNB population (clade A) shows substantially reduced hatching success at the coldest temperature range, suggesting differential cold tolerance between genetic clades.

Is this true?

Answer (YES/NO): NO